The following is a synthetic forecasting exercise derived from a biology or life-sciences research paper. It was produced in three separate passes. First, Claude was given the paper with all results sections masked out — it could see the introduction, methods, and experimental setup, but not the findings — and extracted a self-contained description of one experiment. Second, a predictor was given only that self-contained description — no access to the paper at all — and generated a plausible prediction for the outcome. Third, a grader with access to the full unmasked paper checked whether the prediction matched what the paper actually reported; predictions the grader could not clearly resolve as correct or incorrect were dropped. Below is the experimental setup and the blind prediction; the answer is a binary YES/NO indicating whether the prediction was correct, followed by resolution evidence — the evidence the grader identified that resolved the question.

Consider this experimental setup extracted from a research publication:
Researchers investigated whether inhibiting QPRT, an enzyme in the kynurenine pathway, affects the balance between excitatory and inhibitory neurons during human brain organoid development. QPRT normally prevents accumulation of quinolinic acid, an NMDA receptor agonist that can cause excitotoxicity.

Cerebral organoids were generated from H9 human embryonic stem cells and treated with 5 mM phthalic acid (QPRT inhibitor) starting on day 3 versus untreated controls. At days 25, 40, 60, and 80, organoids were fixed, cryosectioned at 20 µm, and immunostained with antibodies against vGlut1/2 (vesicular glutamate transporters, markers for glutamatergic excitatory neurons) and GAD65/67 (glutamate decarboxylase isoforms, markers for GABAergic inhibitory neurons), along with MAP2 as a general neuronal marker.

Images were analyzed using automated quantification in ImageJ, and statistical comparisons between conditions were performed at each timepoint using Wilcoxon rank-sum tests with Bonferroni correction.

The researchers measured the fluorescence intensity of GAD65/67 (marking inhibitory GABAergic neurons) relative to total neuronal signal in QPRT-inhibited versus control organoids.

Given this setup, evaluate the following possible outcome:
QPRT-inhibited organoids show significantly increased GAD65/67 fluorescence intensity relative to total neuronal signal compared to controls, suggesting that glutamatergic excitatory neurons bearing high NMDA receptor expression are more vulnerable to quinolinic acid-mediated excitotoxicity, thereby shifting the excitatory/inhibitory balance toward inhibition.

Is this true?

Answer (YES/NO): NO